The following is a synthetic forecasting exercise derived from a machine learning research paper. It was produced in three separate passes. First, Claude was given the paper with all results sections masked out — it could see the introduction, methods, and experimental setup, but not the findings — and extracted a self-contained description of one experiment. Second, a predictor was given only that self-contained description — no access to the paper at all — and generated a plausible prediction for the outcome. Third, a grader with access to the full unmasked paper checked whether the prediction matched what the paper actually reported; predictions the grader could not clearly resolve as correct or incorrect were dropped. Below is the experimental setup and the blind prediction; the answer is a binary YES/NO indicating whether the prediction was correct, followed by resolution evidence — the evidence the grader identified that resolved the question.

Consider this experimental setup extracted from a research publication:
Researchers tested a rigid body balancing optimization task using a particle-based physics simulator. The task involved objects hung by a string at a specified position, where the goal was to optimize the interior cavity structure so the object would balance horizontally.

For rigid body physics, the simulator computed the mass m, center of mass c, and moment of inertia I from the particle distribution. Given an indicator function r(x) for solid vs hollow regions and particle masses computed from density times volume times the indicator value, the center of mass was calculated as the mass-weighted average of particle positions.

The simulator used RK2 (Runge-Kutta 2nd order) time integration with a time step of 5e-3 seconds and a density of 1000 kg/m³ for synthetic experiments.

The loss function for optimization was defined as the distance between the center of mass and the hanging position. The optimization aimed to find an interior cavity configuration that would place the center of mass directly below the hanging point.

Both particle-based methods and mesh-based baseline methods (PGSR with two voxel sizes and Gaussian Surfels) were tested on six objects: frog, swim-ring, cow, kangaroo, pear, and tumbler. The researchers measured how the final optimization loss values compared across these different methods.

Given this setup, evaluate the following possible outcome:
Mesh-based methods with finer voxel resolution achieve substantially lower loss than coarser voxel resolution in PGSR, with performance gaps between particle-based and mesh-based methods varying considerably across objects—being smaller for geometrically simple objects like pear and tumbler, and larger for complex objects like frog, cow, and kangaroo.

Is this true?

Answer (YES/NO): NO